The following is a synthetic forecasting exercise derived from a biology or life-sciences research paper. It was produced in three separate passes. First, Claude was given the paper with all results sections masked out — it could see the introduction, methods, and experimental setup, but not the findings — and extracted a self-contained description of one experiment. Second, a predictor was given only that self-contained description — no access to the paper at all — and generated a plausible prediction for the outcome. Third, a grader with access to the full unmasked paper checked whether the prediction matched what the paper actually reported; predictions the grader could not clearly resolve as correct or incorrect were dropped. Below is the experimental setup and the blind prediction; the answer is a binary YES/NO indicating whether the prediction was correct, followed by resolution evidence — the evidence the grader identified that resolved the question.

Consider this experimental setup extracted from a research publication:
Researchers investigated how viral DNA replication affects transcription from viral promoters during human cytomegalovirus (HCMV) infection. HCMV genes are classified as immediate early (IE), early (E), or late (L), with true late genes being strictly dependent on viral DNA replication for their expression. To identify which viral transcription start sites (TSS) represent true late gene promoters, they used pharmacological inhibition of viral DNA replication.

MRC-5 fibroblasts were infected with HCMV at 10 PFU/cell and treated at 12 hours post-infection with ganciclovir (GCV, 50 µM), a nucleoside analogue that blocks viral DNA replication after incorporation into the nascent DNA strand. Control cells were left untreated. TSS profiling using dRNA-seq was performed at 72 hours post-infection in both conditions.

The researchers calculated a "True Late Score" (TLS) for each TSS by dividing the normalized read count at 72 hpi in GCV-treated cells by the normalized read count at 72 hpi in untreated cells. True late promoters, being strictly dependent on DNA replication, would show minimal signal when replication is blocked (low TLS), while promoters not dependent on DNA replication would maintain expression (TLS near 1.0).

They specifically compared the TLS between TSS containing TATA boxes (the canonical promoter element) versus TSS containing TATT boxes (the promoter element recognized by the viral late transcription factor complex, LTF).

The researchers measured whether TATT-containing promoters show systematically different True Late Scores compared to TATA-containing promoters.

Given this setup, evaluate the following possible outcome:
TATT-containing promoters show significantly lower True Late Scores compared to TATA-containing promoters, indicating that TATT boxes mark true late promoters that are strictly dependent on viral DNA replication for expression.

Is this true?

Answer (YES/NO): NO